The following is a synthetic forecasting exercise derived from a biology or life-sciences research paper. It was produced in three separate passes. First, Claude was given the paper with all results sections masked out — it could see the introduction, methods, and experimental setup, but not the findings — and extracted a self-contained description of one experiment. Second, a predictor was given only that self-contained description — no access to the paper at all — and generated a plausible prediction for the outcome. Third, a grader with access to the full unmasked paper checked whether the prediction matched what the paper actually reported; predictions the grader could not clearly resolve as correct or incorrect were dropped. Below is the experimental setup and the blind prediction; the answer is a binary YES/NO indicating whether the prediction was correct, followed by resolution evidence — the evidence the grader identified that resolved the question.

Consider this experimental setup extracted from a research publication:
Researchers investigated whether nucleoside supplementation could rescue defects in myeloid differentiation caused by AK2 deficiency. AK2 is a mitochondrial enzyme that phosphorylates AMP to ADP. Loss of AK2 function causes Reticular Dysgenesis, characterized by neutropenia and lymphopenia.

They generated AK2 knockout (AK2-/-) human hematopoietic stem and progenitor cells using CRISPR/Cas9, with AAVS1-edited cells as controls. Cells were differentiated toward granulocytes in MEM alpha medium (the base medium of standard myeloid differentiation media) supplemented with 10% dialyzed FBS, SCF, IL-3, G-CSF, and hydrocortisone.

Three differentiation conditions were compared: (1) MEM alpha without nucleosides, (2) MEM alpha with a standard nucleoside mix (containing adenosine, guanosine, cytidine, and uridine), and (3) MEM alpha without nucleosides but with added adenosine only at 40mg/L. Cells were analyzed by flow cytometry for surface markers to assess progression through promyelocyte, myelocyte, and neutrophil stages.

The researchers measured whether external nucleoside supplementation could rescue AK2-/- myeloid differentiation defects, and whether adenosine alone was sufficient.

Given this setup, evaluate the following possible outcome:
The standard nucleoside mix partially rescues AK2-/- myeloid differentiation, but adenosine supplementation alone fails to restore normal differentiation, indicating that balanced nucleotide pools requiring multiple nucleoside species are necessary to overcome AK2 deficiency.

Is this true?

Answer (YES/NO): NO